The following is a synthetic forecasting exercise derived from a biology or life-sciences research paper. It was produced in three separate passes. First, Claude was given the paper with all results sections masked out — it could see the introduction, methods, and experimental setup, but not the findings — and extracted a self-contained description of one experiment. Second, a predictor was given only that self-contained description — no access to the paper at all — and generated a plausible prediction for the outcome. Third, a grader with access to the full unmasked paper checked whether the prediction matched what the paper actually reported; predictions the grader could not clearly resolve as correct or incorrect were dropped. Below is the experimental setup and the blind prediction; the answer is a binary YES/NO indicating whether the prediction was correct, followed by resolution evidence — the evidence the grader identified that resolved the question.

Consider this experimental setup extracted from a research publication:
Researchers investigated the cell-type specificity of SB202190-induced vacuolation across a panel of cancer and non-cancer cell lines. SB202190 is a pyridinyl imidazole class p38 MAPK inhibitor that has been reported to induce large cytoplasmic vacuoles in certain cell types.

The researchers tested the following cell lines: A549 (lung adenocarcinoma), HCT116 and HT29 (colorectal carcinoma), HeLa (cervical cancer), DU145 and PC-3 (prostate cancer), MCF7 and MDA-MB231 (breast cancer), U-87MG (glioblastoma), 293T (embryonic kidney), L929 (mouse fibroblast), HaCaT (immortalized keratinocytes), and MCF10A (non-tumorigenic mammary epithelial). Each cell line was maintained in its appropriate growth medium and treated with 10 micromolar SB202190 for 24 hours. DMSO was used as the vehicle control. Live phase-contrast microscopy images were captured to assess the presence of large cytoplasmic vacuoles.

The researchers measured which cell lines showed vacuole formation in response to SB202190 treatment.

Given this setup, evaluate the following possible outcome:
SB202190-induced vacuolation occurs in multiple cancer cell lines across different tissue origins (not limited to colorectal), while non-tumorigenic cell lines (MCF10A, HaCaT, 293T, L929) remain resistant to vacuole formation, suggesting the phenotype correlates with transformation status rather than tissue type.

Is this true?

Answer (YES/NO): NO